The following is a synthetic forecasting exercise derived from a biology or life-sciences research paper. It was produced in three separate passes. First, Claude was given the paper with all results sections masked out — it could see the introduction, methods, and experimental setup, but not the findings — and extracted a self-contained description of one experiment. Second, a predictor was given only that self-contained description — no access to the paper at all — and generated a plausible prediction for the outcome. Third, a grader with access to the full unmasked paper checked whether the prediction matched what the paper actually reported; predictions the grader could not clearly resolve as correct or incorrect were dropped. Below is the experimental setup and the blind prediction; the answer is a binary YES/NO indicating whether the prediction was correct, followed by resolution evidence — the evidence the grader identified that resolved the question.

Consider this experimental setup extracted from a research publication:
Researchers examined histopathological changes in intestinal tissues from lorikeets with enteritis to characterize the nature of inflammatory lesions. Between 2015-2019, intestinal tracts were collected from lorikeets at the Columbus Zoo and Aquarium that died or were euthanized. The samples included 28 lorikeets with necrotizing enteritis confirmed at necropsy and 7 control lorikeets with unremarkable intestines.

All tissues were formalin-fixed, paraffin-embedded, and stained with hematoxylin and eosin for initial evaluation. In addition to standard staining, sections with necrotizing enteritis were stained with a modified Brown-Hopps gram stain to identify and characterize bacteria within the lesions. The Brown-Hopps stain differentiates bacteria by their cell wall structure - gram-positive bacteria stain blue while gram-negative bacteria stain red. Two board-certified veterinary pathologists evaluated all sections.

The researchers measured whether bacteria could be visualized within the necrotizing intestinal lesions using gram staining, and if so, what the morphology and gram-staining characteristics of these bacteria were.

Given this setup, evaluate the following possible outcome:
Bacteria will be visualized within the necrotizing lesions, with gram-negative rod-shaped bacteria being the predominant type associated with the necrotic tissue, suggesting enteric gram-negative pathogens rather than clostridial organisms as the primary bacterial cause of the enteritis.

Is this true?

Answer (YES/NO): NO